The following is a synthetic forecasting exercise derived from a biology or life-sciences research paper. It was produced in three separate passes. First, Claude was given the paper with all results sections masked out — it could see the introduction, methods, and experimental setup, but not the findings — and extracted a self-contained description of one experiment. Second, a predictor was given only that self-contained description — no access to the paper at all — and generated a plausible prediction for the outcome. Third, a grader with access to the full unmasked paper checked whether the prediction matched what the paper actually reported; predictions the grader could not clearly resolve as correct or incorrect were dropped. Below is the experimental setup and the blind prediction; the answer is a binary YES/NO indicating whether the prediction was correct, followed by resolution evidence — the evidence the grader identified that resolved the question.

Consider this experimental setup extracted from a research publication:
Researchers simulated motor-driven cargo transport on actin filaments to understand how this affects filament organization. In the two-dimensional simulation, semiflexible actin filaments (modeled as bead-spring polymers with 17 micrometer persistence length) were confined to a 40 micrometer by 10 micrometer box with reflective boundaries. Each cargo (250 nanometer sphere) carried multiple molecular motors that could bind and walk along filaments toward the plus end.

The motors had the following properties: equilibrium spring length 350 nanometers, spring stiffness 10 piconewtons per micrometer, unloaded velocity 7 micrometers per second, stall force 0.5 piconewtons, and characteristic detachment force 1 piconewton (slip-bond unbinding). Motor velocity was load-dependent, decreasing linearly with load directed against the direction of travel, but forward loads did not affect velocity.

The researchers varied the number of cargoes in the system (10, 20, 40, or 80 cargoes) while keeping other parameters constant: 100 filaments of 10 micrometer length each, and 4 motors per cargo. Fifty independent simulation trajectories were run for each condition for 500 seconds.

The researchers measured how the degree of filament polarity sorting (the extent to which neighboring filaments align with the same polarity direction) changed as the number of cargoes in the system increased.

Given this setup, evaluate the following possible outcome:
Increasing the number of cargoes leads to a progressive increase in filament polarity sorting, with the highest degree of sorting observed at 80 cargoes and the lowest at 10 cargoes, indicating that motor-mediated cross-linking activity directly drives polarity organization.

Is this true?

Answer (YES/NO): YES